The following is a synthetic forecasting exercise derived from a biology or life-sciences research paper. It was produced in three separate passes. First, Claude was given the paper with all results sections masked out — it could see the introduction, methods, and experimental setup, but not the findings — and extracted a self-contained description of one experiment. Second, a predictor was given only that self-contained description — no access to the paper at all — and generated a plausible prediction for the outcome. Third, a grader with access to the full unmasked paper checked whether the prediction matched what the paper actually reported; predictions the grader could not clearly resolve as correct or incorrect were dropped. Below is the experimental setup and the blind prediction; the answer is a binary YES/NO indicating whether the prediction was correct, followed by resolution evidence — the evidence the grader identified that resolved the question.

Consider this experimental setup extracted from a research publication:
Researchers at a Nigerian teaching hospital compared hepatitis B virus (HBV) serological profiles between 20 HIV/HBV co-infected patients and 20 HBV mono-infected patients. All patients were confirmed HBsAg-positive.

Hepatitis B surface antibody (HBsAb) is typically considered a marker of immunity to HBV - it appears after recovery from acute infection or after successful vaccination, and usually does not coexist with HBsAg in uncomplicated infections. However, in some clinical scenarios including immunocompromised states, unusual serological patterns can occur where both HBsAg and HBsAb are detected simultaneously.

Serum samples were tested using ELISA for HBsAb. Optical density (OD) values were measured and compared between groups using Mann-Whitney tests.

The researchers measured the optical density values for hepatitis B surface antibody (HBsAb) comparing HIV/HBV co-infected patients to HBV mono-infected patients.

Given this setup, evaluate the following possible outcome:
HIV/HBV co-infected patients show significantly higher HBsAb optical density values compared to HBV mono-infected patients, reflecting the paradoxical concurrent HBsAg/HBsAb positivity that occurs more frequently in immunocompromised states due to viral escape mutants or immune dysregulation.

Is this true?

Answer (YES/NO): NO